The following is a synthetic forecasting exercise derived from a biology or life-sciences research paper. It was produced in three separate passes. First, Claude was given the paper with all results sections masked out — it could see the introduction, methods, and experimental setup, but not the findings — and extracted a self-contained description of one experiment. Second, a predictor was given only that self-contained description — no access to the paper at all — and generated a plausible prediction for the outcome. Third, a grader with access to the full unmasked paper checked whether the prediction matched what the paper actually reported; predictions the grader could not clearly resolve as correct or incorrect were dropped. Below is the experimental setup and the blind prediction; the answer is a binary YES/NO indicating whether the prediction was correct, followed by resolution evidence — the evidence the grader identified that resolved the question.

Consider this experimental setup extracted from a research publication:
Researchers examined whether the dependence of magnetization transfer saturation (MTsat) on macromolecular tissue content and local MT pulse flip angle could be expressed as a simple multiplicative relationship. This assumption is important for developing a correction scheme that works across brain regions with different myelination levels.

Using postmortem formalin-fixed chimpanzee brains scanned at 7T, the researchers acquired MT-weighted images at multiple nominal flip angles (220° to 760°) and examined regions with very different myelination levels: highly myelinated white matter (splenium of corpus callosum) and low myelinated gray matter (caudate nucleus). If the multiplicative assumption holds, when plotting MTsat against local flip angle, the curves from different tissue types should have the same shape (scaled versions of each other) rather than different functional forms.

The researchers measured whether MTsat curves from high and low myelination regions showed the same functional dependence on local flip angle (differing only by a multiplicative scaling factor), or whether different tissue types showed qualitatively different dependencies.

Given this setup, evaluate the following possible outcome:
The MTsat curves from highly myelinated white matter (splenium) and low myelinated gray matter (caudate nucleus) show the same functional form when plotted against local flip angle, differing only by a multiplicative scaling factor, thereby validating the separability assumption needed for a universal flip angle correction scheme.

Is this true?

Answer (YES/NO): YES